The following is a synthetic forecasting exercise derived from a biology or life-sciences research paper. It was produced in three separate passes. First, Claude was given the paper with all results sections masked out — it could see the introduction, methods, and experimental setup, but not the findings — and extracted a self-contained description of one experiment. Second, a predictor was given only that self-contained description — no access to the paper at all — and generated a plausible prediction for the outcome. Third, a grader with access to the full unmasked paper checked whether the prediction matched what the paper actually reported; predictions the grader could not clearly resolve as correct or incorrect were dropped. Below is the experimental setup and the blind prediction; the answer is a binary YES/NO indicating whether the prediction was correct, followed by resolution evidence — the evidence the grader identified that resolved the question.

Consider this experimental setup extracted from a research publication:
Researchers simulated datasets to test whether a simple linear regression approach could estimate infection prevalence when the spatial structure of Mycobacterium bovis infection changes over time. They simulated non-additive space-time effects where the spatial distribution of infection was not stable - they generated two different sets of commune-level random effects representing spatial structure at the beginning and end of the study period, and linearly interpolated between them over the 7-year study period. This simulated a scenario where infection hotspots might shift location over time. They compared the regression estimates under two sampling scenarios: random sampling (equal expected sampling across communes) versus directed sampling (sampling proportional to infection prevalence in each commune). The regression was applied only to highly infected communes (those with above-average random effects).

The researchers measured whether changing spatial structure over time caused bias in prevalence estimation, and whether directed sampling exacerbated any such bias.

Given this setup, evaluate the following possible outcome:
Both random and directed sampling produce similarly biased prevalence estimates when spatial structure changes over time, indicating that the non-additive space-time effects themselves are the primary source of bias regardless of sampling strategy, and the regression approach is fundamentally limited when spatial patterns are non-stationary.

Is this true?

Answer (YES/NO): NO